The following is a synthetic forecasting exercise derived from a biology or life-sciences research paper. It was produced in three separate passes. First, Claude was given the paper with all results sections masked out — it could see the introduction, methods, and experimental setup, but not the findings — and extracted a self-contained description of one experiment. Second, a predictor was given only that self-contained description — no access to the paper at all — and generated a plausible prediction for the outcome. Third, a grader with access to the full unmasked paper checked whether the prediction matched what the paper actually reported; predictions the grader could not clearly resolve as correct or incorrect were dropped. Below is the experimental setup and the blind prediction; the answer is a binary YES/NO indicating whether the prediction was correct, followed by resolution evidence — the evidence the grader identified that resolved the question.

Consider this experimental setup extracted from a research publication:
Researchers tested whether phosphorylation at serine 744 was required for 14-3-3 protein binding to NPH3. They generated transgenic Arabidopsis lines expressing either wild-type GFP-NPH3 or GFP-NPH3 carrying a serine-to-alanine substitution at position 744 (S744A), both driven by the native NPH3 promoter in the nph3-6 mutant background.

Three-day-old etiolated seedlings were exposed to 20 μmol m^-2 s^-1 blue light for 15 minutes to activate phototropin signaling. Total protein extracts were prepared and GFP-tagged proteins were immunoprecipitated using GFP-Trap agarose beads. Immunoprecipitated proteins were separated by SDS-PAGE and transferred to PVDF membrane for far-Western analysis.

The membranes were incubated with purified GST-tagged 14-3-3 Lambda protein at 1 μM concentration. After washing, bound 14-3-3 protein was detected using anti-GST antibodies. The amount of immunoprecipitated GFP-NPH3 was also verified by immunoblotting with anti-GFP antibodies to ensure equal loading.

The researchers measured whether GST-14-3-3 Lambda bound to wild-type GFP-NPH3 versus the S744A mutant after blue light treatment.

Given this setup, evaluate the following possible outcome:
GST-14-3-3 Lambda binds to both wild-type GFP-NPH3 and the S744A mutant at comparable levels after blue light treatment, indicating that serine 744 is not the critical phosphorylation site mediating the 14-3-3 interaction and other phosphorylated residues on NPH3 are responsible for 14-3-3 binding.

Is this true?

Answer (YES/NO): NO